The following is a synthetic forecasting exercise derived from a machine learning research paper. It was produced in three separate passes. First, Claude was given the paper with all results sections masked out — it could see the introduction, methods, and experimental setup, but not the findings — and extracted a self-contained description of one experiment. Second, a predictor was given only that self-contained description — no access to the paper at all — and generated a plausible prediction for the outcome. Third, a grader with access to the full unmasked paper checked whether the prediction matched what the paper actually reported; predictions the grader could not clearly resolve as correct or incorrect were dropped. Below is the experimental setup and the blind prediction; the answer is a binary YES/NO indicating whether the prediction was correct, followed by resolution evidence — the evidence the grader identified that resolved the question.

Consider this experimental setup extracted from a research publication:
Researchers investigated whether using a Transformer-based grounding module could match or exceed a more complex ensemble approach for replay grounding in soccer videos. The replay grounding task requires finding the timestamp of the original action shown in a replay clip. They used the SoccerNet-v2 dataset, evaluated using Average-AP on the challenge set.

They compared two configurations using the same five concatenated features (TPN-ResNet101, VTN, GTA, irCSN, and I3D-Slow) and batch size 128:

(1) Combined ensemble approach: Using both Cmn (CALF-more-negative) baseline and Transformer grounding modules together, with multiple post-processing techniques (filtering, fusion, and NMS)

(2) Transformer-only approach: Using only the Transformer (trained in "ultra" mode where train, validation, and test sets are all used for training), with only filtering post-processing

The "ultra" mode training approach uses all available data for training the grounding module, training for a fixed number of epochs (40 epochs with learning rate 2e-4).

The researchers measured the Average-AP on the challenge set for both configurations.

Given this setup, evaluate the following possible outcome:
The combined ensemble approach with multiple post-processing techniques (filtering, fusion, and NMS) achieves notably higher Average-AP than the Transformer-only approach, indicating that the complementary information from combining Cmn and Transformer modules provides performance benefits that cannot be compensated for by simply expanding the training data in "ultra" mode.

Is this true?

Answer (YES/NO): NO